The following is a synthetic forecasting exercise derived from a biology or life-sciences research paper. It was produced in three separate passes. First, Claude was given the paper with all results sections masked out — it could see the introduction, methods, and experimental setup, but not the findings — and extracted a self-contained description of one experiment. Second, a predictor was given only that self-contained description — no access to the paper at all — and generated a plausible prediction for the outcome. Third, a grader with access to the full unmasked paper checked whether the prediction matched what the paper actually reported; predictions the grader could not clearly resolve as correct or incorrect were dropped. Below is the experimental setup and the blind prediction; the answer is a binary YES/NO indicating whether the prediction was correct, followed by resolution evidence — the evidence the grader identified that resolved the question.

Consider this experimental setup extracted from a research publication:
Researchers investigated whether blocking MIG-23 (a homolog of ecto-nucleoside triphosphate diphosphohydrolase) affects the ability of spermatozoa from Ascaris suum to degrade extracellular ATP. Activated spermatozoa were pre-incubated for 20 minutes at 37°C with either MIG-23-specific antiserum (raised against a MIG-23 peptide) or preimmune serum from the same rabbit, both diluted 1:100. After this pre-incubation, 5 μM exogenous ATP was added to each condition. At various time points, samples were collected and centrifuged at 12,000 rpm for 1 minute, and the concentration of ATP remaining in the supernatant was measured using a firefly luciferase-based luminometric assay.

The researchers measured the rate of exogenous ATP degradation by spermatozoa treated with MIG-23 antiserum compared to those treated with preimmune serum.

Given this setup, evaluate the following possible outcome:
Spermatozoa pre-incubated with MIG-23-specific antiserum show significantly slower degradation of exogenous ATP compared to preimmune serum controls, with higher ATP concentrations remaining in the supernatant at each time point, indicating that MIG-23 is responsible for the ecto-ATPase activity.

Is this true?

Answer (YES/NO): NO